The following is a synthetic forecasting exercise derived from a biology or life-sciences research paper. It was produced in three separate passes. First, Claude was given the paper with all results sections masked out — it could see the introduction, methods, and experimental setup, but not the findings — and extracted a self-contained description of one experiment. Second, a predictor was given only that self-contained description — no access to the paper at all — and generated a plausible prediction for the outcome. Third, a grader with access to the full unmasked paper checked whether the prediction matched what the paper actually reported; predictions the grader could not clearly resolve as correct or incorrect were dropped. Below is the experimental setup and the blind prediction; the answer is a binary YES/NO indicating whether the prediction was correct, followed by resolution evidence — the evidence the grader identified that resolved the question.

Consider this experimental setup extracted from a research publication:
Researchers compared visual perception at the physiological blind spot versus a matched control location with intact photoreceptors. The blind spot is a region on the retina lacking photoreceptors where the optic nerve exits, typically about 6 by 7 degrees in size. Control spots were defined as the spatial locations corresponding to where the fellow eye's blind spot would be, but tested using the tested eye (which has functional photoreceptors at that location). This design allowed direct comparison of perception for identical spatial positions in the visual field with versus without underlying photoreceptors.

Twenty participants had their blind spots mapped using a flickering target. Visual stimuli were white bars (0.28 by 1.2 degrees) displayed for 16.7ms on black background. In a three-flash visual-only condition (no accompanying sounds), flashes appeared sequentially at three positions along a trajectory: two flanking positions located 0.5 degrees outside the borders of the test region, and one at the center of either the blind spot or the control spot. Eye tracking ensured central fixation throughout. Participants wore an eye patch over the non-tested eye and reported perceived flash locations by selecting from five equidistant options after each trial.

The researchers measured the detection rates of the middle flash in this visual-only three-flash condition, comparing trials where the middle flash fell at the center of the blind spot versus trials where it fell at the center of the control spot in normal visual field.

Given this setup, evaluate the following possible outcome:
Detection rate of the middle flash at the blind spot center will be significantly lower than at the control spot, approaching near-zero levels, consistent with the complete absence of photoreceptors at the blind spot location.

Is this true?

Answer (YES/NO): YES